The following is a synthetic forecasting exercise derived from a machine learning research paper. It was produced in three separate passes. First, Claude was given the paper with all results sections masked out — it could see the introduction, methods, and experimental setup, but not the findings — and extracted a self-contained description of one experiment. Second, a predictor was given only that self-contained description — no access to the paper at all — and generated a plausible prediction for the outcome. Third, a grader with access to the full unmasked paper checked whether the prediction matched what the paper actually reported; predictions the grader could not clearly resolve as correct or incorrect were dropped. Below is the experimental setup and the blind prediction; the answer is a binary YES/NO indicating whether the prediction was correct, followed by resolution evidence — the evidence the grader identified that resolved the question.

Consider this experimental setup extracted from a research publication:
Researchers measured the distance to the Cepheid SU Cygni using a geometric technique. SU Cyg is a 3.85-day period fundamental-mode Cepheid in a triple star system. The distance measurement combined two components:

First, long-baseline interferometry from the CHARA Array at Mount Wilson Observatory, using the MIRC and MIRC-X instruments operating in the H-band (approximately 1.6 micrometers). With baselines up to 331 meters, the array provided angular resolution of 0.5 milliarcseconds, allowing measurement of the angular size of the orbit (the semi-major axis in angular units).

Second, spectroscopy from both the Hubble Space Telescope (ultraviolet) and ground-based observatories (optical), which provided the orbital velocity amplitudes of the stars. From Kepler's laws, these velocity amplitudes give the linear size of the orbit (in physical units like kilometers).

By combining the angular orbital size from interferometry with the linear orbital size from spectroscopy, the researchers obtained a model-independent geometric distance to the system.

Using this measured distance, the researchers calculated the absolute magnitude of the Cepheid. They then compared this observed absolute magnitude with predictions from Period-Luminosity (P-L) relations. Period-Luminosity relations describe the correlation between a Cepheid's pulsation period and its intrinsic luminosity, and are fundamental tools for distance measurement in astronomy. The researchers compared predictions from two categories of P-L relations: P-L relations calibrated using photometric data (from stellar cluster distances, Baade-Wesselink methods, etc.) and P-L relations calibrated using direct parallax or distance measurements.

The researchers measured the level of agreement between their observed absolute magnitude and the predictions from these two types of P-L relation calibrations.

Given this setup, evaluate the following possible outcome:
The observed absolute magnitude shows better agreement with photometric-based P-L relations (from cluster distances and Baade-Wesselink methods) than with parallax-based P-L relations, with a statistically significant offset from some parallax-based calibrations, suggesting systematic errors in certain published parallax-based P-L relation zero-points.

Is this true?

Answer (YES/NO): NO